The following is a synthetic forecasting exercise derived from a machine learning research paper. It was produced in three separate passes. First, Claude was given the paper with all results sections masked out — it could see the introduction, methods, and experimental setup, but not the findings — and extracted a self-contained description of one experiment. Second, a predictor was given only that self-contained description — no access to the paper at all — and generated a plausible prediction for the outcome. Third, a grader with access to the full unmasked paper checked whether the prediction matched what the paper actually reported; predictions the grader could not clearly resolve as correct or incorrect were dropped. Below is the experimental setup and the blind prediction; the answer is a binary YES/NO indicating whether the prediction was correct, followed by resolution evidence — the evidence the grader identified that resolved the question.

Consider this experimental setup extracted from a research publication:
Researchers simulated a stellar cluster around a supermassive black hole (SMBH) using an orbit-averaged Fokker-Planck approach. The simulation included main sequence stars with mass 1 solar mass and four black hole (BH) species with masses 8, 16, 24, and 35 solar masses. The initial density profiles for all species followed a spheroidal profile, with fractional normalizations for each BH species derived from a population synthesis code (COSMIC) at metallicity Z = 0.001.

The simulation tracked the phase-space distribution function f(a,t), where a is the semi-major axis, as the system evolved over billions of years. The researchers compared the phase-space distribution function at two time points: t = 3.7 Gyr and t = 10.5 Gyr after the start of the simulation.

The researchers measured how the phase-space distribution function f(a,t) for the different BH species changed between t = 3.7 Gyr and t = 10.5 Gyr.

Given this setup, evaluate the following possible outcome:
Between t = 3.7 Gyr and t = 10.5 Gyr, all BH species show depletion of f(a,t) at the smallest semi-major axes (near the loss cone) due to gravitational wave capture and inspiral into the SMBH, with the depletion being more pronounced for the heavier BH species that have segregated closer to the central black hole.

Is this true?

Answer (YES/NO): NO